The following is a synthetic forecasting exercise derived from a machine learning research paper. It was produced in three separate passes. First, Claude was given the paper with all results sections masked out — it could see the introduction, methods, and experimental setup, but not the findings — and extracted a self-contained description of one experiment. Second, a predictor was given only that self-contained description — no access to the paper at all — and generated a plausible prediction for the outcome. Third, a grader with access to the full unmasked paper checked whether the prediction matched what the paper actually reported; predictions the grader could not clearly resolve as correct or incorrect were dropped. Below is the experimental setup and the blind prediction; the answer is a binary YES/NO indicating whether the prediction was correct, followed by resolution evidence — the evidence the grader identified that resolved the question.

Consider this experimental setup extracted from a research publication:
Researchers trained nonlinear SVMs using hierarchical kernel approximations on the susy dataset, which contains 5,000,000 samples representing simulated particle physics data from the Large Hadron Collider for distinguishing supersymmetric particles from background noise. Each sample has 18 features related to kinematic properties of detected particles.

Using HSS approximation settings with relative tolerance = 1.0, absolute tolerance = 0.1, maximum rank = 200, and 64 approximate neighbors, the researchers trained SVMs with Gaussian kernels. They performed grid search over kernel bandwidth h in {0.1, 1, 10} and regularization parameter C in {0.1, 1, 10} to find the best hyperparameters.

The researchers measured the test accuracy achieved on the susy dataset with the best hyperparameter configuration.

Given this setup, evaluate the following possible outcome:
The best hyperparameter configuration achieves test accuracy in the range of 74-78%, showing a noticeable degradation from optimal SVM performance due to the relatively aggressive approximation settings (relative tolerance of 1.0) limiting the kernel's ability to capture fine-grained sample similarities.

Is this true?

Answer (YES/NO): NO